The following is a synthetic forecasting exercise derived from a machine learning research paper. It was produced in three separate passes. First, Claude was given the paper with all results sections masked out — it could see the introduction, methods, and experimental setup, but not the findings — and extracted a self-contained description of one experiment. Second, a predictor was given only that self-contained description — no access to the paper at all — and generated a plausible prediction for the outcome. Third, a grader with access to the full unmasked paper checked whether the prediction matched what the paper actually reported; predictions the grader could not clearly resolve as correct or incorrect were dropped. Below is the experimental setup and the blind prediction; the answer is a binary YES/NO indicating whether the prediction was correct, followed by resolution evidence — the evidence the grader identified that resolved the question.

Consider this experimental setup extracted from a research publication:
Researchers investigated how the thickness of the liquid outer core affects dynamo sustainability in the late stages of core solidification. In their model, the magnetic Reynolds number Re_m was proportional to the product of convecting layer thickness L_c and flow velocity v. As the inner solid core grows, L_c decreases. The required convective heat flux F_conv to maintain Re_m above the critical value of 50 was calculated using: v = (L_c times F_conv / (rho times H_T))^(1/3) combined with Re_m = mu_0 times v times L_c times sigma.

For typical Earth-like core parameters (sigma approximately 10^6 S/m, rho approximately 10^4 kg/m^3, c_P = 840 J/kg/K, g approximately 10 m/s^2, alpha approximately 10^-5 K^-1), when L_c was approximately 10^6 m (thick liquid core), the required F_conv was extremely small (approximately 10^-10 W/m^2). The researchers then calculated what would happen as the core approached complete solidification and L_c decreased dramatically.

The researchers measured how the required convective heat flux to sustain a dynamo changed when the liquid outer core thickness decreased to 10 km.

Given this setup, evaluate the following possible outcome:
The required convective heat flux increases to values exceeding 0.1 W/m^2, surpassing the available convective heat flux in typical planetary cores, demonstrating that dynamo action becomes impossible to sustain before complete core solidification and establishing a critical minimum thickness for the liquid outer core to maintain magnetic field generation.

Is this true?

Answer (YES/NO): NO